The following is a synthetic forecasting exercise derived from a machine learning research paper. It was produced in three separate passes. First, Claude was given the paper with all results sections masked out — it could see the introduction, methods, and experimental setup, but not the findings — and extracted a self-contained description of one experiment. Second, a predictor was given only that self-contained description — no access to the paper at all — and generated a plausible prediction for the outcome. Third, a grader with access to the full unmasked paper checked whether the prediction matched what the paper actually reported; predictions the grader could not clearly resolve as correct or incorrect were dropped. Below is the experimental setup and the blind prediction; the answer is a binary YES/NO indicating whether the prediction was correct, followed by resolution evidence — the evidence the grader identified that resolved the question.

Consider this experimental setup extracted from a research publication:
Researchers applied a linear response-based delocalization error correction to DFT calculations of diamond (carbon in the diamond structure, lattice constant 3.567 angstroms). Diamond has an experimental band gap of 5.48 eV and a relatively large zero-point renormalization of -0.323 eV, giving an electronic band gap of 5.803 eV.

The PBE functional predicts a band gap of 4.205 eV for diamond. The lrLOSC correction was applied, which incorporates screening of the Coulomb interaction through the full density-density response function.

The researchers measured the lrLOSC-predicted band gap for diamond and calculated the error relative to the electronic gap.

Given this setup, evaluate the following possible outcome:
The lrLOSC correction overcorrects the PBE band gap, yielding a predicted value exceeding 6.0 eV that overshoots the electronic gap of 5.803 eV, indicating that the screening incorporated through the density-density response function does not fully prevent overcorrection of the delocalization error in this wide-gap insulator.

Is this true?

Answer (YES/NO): NO